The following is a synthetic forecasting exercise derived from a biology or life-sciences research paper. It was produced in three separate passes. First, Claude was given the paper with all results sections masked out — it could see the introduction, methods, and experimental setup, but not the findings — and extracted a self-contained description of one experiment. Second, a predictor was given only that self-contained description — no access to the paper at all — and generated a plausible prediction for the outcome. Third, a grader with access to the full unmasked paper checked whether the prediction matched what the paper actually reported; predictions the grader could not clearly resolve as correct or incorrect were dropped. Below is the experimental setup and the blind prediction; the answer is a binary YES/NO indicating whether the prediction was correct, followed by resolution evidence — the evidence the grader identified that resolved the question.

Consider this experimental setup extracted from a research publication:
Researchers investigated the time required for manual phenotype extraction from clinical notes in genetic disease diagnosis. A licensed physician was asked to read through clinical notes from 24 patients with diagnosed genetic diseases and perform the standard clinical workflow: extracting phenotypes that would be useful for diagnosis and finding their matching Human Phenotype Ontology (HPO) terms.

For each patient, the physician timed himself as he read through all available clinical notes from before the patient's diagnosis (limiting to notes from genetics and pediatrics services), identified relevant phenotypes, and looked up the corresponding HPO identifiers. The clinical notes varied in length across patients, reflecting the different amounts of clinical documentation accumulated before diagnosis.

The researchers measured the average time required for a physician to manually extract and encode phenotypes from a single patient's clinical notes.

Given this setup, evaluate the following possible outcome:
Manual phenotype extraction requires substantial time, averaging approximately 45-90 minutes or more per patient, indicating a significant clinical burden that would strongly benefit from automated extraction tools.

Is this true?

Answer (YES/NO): NO